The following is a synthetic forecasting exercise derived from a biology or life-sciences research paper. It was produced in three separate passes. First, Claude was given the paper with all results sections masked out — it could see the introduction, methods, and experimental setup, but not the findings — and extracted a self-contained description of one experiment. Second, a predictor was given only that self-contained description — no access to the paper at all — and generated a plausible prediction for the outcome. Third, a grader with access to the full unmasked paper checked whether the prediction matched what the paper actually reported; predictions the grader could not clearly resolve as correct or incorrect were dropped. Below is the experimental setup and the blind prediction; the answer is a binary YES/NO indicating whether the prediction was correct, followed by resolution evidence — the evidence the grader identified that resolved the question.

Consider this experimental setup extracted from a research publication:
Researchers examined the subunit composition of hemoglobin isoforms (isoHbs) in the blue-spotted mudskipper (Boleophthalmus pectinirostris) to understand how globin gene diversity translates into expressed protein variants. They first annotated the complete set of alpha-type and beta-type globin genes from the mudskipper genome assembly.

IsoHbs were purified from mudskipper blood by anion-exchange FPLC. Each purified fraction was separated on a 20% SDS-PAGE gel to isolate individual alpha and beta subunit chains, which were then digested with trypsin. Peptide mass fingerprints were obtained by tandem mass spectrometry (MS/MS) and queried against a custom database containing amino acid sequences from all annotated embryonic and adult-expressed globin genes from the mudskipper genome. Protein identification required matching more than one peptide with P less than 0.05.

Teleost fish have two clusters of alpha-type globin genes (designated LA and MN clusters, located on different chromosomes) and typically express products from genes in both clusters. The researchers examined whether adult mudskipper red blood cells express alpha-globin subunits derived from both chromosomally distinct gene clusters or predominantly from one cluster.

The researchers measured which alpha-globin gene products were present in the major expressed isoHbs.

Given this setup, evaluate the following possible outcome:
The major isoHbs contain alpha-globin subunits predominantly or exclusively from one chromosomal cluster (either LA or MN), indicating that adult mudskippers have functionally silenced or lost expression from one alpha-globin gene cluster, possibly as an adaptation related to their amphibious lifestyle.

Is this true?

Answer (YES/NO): NO